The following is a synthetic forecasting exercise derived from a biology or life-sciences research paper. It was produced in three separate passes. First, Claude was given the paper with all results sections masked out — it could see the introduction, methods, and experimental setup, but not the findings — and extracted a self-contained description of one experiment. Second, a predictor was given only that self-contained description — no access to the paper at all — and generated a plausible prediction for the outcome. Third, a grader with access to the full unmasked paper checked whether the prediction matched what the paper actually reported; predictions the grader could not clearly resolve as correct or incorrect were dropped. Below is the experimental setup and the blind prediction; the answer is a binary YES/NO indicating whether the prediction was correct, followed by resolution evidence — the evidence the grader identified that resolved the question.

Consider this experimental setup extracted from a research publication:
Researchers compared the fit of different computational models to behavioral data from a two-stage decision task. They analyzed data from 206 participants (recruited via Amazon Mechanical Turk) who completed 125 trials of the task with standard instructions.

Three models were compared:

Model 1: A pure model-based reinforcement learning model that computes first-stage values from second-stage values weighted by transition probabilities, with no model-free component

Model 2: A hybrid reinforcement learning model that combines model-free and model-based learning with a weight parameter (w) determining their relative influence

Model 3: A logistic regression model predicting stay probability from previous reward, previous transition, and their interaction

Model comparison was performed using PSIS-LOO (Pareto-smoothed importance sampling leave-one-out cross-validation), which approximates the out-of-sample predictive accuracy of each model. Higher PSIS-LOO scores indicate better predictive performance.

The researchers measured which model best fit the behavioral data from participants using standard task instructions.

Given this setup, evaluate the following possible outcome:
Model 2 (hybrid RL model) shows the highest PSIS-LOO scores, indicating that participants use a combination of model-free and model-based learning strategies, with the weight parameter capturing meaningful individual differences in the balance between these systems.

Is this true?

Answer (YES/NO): NO